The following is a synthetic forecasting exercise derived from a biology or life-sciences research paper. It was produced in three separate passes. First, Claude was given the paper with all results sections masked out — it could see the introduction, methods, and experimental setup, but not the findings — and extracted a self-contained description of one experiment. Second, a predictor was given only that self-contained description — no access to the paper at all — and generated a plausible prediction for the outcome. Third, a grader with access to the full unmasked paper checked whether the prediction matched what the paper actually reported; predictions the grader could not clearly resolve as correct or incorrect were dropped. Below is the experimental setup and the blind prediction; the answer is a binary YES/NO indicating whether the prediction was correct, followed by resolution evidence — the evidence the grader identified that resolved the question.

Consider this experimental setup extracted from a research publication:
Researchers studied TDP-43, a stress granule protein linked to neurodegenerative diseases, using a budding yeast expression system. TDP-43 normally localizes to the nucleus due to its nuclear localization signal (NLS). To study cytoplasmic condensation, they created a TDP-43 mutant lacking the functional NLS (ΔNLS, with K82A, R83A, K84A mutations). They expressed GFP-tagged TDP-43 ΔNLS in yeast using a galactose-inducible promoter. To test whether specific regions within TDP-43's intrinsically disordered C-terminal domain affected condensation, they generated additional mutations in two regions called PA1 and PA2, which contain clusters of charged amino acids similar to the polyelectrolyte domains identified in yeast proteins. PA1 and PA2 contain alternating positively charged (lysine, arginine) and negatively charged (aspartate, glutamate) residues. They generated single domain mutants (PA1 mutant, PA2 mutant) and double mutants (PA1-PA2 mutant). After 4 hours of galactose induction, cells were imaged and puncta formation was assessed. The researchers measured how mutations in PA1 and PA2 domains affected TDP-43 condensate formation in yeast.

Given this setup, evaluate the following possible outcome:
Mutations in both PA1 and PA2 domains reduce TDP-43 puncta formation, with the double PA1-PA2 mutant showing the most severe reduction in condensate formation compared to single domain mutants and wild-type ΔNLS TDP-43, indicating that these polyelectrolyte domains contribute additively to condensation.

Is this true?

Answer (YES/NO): NO